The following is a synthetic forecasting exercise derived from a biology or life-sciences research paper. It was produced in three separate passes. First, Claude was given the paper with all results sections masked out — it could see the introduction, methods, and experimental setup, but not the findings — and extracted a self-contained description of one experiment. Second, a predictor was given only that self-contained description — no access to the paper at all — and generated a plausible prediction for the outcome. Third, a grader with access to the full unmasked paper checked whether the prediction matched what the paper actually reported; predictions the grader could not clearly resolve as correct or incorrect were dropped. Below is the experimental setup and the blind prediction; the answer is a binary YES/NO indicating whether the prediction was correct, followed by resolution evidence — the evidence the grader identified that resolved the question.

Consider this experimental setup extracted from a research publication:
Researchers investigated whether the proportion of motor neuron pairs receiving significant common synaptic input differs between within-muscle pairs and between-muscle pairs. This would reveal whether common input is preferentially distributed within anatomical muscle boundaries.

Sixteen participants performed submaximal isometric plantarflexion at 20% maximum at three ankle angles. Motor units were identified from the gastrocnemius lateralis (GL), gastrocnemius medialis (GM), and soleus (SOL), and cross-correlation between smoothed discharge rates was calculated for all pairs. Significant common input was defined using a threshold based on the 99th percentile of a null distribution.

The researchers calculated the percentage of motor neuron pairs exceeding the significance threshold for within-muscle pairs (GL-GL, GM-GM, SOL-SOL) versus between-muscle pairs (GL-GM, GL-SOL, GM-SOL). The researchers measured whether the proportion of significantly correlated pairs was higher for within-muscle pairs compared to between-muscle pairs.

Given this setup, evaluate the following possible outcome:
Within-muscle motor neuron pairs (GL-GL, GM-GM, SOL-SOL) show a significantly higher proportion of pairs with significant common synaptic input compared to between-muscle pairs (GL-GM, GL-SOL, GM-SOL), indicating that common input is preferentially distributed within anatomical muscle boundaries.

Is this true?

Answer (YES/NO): YES